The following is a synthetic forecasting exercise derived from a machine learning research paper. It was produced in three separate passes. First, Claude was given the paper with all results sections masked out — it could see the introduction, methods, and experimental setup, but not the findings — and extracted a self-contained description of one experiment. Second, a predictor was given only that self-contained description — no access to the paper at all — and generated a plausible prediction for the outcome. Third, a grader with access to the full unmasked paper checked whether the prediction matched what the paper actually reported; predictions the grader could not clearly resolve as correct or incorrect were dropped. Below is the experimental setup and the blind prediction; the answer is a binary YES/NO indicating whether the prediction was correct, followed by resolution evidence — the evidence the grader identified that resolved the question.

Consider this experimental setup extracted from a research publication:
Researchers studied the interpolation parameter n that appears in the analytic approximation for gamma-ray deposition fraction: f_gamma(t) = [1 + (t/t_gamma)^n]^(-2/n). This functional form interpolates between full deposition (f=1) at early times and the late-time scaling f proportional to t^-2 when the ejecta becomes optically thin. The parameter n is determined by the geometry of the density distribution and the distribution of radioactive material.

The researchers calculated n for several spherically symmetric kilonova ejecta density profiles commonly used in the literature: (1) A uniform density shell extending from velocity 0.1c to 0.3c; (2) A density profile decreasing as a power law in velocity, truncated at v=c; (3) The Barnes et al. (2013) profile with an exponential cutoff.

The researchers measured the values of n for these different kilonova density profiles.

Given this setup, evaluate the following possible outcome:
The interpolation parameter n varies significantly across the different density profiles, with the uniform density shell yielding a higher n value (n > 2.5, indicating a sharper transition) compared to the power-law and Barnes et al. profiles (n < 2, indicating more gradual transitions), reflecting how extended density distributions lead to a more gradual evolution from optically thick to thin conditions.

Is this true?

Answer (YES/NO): NO